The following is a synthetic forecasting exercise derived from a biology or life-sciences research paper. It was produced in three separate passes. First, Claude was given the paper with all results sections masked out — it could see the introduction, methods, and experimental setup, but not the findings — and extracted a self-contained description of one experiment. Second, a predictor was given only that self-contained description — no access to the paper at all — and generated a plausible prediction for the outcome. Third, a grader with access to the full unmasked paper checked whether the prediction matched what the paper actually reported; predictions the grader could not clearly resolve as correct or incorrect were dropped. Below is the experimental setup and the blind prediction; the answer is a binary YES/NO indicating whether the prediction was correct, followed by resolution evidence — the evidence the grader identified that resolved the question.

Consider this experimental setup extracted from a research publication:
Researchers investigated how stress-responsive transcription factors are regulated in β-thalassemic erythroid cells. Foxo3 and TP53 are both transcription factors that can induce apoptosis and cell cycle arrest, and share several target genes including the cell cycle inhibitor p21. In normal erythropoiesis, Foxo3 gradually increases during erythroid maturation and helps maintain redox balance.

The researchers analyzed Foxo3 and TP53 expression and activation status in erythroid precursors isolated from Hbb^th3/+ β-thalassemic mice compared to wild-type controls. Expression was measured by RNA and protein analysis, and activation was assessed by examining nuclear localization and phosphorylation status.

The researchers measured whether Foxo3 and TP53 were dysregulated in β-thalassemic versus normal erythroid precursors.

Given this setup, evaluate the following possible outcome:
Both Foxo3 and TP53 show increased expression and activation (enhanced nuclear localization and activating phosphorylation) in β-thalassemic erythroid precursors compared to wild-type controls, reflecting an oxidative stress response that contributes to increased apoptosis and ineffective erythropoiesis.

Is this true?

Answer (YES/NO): NO